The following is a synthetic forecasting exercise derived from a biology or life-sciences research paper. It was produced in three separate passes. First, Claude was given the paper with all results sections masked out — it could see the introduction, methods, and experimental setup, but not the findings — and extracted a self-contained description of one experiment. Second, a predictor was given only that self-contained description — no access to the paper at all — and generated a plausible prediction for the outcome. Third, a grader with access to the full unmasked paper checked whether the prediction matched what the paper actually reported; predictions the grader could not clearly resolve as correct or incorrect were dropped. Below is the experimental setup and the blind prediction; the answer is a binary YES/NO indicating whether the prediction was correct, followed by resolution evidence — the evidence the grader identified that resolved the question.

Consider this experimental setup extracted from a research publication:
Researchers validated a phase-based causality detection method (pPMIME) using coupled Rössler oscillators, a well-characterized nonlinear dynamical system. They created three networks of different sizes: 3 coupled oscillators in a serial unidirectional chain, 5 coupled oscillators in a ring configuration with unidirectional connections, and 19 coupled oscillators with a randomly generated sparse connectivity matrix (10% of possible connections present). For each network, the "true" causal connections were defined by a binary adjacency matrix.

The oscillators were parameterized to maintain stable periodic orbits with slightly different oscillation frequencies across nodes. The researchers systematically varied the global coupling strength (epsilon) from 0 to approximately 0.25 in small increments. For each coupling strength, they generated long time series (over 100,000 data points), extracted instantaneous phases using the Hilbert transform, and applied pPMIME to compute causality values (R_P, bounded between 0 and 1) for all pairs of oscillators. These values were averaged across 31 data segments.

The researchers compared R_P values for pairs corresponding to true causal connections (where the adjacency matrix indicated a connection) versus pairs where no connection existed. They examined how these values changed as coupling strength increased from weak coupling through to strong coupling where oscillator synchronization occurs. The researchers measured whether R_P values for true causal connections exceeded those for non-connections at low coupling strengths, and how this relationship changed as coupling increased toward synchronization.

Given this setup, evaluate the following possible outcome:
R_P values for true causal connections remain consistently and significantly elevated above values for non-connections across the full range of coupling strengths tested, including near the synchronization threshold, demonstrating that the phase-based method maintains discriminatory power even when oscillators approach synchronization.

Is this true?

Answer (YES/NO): NO